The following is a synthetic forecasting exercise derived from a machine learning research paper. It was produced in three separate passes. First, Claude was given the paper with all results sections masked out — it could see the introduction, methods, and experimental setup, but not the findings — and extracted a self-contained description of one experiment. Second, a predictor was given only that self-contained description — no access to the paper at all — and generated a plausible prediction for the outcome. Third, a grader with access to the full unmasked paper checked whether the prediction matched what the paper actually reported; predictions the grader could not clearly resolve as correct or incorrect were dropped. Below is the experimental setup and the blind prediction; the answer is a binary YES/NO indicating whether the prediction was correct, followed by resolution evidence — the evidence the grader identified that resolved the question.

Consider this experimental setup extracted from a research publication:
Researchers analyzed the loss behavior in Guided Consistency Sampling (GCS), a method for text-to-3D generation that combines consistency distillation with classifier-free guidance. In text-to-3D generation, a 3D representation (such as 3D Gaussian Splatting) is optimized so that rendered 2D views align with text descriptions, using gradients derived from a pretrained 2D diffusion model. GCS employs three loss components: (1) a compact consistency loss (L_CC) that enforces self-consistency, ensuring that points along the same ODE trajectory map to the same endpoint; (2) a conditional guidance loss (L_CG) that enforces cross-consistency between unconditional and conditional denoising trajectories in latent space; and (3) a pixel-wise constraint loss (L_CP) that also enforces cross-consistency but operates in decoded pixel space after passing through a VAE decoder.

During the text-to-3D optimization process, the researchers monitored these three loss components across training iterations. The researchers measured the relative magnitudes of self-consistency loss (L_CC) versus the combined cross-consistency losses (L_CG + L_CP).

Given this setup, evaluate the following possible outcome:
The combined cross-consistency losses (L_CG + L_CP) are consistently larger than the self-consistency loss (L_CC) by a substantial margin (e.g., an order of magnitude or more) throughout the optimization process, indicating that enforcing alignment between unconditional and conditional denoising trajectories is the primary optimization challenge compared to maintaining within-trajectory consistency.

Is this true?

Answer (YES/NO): YES